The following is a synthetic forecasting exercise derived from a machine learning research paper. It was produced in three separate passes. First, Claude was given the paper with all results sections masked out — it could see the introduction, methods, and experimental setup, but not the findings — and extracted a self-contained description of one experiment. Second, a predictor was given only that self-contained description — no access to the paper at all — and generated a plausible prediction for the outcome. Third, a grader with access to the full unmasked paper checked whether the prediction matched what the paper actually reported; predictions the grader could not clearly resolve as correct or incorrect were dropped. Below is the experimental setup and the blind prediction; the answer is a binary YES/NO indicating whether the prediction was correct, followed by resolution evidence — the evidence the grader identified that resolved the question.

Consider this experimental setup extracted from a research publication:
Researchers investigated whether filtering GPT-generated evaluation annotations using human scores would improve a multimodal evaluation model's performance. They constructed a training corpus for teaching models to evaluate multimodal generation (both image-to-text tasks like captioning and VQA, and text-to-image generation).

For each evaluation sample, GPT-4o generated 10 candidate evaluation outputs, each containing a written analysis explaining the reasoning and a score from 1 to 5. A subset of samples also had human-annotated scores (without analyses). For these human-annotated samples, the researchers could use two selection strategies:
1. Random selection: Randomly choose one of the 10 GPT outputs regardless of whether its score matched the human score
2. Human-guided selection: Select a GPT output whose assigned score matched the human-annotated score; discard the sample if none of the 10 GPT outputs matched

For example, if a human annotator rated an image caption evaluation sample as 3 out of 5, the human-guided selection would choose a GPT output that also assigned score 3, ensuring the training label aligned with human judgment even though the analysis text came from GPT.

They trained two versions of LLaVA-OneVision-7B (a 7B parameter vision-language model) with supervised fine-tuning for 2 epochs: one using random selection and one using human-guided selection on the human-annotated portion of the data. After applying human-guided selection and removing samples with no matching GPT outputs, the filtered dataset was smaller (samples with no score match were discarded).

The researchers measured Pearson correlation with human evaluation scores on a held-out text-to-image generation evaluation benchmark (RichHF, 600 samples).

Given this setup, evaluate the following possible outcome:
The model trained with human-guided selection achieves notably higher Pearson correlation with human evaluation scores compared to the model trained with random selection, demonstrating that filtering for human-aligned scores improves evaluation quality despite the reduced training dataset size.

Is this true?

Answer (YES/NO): YES